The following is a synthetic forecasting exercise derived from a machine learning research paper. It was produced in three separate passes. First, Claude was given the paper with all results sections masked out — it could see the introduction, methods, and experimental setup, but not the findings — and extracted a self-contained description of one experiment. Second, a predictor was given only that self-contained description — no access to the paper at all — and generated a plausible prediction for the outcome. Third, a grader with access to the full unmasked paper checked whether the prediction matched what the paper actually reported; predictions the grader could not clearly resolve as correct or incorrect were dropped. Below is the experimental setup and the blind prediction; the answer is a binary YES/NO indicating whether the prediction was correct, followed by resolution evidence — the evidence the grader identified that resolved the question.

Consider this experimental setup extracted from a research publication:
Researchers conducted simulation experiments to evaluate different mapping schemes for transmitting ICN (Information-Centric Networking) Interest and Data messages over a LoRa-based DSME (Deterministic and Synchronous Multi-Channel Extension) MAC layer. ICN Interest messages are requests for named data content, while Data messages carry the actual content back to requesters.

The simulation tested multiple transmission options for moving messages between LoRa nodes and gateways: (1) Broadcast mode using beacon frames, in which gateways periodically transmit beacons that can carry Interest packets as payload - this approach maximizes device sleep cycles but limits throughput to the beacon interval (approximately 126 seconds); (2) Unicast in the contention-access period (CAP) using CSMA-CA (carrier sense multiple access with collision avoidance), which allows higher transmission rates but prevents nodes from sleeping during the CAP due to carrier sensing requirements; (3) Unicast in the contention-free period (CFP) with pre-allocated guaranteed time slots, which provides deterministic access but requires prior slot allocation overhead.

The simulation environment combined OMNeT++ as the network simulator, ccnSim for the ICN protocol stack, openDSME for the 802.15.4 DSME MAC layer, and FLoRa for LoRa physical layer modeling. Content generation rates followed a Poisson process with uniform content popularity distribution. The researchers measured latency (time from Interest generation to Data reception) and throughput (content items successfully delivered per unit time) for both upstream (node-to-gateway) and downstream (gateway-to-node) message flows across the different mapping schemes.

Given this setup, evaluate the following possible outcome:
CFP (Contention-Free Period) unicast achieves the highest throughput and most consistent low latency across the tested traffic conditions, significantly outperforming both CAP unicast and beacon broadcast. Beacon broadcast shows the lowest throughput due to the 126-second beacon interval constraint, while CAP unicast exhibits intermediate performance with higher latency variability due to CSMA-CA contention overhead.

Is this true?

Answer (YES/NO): NO